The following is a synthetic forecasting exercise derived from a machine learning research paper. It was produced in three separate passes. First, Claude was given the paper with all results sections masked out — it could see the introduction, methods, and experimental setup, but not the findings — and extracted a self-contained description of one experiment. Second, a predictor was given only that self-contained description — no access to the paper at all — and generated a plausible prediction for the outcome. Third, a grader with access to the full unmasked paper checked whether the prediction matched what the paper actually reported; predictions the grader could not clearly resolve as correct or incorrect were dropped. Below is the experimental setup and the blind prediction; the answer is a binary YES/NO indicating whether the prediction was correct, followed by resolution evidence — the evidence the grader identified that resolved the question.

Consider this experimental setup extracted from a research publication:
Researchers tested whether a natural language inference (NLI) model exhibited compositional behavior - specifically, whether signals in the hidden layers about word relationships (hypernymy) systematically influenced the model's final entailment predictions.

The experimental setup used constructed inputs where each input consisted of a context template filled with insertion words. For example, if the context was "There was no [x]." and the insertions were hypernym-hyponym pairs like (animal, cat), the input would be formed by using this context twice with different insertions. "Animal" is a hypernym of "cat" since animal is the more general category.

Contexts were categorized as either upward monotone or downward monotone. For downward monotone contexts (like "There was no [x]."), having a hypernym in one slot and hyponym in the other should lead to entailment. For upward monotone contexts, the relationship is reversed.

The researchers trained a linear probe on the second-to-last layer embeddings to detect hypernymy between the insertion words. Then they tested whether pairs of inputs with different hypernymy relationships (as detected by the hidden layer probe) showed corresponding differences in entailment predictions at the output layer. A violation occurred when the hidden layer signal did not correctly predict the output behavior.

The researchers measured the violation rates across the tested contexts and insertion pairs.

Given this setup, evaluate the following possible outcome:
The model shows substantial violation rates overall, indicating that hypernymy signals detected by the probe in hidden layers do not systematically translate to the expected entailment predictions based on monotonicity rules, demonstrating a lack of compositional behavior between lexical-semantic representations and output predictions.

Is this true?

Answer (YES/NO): YES